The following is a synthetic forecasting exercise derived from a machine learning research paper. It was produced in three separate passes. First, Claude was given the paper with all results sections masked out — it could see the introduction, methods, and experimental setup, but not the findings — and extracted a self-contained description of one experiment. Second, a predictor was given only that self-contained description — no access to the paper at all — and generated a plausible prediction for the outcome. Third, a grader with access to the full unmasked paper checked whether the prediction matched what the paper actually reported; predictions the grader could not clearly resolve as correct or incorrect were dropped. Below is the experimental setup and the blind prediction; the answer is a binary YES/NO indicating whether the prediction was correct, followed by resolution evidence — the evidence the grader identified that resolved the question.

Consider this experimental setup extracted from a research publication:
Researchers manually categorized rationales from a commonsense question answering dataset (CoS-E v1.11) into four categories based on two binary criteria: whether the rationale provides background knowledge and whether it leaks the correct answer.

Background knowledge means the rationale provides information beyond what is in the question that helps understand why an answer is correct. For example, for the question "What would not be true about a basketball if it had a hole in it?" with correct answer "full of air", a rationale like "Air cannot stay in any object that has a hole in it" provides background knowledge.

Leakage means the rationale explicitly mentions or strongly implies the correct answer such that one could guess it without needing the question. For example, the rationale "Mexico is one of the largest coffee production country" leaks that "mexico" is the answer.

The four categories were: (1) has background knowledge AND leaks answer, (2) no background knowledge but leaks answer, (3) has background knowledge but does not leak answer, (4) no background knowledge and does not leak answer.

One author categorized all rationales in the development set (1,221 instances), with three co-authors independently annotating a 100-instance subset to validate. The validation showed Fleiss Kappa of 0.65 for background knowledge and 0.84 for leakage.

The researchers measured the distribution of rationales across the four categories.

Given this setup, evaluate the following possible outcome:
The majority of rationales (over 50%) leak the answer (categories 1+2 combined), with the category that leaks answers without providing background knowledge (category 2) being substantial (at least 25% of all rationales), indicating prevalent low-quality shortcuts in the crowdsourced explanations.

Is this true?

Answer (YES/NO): YES